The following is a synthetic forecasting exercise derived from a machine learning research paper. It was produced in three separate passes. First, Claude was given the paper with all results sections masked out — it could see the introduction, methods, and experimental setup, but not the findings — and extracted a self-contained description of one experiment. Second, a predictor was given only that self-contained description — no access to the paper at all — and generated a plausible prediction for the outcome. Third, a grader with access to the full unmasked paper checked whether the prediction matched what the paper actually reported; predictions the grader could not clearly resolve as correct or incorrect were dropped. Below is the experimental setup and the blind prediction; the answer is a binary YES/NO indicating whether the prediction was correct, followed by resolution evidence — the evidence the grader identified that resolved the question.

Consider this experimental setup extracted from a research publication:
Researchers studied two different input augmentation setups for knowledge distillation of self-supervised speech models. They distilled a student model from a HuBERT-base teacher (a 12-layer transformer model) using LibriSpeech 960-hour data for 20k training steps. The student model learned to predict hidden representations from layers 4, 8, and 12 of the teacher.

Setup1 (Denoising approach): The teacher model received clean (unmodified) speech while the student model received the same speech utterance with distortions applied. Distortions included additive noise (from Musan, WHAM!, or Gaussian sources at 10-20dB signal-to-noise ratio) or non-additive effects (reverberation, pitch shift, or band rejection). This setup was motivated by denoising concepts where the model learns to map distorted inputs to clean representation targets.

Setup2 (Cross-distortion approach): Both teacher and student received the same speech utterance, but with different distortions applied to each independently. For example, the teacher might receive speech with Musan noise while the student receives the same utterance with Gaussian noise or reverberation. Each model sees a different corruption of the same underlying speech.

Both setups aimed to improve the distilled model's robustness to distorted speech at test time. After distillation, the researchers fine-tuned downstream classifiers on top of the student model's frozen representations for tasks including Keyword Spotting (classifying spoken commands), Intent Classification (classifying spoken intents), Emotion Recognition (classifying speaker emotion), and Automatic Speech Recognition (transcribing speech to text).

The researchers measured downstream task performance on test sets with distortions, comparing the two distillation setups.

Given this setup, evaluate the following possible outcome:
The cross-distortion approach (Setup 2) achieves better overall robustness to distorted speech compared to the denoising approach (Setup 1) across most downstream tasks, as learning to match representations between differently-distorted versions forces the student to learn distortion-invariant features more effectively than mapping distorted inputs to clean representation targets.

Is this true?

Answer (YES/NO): YES